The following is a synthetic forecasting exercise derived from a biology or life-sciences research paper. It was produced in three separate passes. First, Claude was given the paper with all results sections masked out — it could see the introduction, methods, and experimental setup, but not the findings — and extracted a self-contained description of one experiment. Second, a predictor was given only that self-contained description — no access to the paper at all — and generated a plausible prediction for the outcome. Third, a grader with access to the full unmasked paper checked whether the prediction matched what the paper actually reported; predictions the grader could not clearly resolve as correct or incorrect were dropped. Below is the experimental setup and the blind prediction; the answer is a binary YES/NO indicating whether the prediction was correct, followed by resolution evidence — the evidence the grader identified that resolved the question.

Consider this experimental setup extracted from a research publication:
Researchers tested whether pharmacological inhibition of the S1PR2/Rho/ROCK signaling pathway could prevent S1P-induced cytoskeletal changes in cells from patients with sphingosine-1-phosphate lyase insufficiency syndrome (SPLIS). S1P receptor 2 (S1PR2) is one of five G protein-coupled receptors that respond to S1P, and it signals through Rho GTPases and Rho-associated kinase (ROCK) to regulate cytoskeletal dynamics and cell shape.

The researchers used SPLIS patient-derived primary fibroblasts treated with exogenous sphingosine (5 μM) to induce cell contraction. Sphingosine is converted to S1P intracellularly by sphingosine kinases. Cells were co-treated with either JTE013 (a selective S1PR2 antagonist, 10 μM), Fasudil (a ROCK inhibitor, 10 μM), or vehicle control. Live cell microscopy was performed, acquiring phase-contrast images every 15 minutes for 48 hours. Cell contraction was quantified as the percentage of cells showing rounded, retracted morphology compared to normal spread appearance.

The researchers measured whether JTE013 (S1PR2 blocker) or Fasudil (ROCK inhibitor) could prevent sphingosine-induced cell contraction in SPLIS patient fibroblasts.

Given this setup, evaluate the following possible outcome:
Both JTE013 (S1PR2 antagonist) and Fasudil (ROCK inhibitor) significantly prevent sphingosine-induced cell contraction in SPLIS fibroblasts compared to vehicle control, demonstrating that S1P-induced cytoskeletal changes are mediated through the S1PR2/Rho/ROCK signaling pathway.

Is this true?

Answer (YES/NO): NO